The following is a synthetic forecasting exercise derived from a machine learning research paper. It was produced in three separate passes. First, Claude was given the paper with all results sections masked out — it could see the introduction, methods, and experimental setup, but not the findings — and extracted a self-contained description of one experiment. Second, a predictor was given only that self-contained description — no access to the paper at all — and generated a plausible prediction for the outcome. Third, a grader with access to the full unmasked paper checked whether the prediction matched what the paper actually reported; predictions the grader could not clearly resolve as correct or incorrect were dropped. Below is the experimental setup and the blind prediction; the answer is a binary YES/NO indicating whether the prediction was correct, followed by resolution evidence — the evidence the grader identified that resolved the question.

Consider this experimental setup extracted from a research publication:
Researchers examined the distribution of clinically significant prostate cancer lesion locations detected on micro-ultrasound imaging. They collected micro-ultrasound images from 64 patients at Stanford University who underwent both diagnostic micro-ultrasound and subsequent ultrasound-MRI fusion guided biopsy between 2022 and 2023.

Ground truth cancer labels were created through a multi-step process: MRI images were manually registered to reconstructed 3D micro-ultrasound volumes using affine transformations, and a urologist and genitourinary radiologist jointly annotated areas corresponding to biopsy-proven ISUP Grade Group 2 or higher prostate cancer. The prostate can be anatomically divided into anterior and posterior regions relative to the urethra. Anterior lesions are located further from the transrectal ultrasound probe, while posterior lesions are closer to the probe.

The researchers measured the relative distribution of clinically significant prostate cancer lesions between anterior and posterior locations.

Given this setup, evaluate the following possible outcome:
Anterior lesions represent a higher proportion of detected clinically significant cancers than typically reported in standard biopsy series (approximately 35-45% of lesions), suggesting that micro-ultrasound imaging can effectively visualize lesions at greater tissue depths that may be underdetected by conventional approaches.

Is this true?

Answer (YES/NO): NO